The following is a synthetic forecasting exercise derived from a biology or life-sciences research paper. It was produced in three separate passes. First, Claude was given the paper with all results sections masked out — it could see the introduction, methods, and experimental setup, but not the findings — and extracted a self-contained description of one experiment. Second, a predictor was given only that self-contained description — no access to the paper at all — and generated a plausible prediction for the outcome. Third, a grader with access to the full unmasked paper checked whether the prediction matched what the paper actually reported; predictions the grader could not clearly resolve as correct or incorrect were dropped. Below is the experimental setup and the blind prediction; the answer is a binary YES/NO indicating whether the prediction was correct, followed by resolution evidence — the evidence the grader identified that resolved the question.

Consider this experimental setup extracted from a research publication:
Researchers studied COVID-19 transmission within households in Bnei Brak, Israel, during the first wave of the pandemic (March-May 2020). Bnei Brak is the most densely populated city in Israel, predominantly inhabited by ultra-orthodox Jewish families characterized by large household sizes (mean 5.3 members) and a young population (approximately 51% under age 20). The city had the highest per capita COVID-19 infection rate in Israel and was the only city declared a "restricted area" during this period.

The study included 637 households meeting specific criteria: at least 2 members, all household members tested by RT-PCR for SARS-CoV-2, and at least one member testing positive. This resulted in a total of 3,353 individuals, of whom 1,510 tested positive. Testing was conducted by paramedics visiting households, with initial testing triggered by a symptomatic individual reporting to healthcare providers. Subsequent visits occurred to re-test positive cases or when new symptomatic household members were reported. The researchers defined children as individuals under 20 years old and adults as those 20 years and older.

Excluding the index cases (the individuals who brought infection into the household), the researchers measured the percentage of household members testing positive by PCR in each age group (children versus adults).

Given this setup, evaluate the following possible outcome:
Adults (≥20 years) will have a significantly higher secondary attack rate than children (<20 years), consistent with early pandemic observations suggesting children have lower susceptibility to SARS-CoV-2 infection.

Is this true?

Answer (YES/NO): YES